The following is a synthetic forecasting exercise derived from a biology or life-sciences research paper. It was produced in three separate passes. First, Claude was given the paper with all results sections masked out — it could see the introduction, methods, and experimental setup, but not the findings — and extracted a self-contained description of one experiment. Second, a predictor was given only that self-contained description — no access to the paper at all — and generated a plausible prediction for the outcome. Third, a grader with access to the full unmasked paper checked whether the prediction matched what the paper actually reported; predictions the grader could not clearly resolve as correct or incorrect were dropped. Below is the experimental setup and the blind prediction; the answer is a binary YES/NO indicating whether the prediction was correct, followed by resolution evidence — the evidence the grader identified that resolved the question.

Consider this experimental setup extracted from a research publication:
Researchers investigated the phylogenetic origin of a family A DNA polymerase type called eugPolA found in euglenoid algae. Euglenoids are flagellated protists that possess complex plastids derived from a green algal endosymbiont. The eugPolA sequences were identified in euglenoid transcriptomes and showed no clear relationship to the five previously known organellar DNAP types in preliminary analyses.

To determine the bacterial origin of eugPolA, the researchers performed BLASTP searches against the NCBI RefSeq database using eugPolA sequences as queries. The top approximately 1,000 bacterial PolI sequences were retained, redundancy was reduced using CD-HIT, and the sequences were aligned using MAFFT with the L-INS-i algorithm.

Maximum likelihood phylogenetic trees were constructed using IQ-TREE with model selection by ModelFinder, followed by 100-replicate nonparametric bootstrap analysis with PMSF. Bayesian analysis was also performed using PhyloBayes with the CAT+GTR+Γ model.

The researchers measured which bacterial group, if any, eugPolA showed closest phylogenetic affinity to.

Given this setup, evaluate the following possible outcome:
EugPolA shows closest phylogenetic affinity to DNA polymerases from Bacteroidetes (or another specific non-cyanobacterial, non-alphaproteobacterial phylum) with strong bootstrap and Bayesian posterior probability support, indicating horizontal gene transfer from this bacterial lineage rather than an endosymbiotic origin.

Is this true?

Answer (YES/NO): NO